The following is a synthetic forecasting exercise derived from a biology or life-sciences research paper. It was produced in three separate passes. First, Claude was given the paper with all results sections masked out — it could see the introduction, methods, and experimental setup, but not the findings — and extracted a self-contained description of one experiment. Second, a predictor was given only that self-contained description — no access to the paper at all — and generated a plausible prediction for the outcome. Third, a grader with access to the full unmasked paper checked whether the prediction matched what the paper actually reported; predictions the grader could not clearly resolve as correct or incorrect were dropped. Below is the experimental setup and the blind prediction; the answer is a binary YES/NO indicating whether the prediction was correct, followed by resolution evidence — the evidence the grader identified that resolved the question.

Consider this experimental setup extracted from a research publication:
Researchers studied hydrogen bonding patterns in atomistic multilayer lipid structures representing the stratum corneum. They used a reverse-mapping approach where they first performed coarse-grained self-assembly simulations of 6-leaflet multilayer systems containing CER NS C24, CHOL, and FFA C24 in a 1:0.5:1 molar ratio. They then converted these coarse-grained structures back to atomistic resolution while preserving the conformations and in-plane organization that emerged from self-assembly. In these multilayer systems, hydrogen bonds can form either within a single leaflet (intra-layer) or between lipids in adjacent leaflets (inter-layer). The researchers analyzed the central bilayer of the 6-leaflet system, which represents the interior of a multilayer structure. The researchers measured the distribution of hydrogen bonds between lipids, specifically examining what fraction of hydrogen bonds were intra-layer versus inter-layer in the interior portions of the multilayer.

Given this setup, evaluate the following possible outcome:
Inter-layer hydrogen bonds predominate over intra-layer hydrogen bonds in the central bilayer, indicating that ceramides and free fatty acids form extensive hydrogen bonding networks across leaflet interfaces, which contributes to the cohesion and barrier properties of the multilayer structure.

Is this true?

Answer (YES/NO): NO